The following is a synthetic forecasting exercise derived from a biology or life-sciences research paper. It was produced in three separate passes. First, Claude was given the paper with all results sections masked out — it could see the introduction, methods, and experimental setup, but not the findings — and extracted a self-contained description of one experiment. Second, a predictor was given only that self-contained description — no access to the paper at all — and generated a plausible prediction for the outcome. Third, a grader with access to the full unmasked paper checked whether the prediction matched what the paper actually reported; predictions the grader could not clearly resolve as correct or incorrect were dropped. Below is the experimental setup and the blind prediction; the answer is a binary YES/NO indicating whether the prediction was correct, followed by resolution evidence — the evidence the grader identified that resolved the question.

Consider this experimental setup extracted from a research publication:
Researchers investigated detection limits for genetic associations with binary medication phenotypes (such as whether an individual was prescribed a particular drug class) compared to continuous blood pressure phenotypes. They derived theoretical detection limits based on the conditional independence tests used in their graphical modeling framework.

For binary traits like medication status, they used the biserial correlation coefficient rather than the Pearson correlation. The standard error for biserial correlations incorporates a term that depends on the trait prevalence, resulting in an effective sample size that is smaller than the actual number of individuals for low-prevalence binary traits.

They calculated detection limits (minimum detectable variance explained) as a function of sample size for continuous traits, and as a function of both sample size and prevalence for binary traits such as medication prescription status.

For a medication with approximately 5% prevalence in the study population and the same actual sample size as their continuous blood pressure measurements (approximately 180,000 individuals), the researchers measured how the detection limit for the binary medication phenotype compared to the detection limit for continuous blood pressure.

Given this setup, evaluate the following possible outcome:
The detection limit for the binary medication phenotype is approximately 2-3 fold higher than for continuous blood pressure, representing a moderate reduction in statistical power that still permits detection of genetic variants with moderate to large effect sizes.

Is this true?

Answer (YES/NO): NO